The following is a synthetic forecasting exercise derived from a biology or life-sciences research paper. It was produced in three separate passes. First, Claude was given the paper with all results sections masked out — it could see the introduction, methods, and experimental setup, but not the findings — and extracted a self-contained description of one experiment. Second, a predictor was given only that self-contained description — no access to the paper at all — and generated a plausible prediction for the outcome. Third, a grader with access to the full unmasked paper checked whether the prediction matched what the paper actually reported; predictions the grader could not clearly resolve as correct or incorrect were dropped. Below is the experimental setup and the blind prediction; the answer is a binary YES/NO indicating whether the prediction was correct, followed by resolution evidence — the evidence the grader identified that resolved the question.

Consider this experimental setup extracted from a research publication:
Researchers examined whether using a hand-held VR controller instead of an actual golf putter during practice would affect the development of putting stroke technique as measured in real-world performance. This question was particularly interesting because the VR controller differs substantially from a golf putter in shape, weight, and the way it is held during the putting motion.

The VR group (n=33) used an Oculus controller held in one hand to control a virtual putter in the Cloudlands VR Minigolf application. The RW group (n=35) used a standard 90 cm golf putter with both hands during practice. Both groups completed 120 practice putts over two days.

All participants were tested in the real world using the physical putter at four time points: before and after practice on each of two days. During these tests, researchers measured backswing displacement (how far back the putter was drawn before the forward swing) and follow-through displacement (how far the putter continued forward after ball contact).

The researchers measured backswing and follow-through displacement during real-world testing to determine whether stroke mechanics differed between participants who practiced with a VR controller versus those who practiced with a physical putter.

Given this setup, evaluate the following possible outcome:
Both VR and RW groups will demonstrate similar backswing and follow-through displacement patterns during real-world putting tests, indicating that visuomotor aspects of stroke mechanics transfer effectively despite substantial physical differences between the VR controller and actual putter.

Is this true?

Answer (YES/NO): YES